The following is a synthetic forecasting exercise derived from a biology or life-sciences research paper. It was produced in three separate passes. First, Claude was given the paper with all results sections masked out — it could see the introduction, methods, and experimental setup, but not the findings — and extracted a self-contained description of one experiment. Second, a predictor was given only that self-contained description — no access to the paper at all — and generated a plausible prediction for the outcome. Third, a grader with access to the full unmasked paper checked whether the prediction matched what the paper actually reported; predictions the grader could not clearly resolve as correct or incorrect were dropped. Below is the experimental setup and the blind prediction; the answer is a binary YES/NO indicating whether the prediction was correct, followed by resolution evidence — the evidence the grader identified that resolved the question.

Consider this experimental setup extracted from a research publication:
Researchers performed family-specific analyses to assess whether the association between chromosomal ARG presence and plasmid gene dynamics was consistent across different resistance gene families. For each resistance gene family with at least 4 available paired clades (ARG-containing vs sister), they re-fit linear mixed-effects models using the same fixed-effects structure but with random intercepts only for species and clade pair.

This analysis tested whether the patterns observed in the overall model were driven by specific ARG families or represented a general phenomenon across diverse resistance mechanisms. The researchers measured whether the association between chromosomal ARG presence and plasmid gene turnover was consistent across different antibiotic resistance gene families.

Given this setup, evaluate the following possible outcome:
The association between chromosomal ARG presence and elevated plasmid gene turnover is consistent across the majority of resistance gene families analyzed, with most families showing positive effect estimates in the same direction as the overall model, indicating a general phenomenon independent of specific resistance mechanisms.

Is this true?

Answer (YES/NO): NO